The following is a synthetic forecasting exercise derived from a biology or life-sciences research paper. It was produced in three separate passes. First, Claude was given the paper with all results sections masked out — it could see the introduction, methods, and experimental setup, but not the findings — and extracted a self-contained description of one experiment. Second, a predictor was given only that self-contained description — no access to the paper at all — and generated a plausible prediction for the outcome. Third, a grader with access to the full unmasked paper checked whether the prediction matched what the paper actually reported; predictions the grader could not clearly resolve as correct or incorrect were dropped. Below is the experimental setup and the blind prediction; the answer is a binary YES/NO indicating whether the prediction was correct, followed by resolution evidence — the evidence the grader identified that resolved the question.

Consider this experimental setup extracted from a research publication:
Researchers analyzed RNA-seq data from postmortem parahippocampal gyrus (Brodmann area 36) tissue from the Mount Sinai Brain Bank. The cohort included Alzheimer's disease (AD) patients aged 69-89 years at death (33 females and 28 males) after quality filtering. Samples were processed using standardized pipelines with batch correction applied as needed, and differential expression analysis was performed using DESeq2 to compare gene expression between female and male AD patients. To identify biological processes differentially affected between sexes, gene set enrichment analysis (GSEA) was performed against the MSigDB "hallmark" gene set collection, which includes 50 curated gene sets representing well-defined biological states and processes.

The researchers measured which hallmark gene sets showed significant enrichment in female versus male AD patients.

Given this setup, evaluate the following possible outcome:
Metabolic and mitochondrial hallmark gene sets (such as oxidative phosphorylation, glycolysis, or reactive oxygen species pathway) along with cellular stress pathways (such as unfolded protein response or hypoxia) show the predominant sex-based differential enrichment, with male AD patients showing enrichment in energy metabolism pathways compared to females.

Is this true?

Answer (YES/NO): NO